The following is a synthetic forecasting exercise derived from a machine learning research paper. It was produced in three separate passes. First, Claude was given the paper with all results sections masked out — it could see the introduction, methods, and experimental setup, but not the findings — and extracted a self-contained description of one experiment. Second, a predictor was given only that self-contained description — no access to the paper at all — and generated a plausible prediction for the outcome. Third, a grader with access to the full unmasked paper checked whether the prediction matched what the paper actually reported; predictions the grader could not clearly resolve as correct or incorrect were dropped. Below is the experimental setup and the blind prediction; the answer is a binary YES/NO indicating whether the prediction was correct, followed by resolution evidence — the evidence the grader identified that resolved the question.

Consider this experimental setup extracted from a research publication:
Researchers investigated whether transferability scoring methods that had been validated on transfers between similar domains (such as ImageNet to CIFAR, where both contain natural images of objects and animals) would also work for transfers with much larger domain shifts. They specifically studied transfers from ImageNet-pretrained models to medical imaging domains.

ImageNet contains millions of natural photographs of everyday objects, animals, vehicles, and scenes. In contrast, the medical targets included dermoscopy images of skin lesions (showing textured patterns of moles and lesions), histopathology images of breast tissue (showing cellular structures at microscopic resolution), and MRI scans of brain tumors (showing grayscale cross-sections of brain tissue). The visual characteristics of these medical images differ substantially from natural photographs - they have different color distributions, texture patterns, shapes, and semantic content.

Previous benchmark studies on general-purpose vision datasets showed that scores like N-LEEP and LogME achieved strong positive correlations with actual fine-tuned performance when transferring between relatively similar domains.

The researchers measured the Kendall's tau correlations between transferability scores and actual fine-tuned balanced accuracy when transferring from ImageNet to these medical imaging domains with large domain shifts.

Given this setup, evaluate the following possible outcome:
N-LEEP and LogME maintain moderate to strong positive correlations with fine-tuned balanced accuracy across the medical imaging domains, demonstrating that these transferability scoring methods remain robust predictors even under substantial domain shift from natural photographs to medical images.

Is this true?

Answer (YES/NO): NO